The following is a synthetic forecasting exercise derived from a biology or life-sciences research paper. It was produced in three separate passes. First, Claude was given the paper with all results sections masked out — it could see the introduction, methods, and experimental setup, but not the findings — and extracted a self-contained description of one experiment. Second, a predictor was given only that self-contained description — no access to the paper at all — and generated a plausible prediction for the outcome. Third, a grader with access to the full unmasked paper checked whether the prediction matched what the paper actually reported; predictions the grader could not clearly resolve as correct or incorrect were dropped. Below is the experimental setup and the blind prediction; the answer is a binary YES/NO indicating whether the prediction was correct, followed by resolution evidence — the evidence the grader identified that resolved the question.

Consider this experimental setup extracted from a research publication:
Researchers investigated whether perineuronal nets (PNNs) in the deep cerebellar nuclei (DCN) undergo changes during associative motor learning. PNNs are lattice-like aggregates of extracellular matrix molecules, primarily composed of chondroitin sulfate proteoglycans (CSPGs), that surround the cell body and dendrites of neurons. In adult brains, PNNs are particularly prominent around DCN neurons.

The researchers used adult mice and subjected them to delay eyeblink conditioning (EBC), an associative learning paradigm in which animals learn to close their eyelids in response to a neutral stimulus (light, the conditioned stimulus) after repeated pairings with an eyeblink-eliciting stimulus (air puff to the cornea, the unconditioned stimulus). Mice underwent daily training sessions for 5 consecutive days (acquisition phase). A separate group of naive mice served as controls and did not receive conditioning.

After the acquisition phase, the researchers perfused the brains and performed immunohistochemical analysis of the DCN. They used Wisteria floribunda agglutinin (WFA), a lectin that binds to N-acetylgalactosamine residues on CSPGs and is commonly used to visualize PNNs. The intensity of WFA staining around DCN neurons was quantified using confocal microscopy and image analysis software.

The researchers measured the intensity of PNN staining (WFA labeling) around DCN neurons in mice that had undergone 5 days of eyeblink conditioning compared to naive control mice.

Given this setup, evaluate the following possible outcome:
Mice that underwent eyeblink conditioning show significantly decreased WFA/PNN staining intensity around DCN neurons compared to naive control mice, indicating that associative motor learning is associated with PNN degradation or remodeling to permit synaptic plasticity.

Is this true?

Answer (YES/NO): YES